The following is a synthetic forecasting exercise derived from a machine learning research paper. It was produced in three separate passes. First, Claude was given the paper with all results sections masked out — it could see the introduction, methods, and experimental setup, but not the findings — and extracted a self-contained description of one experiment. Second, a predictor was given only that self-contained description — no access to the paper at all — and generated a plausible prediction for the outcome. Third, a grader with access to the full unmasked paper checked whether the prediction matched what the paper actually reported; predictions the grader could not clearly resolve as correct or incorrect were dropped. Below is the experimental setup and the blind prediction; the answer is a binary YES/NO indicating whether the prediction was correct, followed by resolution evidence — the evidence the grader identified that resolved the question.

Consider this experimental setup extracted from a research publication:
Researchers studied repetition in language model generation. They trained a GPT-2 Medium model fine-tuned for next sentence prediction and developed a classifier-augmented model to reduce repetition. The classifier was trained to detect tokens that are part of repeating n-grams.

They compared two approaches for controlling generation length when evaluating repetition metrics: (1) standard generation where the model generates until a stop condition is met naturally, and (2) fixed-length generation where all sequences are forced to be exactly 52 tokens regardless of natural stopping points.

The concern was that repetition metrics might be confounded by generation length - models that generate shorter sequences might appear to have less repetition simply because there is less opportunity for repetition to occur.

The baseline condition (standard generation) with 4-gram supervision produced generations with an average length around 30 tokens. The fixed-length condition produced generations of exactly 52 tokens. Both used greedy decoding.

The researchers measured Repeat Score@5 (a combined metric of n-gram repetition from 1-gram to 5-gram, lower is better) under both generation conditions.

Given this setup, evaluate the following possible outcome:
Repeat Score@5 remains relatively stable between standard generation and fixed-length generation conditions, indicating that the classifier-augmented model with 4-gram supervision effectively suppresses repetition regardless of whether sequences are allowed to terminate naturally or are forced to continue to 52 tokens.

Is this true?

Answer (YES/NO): NO